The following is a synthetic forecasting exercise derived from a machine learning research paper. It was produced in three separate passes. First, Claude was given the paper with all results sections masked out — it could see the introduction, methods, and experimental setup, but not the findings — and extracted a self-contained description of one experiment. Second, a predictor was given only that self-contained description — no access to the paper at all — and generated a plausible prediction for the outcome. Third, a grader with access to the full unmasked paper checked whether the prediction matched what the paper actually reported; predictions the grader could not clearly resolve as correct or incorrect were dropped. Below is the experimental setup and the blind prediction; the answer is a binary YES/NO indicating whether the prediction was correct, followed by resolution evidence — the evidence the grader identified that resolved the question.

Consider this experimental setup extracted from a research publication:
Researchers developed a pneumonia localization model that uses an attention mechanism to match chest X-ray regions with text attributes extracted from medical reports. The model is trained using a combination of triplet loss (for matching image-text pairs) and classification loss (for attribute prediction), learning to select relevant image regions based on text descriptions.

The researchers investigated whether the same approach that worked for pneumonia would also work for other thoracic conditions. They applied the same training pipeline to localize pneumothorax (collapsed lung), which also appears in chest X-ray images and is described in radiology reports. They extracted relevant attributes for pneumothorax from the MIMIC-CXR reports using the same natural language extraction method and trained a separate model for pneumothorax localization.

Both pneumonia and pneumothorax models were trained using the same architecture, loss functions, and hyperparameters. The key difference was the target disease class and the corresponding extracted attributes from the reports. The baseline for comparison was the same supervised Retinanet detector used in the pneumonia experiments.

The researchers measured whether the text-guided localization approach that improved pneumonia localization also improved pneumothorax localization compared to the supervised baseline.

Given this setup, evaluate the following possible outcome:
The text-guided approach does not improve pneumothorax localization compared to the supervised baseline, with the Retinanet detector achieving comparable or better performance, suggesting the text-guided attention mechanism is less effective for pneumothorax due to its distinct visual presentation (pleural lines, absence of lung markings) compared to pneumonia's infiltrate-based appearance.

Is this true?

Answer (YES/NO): YES